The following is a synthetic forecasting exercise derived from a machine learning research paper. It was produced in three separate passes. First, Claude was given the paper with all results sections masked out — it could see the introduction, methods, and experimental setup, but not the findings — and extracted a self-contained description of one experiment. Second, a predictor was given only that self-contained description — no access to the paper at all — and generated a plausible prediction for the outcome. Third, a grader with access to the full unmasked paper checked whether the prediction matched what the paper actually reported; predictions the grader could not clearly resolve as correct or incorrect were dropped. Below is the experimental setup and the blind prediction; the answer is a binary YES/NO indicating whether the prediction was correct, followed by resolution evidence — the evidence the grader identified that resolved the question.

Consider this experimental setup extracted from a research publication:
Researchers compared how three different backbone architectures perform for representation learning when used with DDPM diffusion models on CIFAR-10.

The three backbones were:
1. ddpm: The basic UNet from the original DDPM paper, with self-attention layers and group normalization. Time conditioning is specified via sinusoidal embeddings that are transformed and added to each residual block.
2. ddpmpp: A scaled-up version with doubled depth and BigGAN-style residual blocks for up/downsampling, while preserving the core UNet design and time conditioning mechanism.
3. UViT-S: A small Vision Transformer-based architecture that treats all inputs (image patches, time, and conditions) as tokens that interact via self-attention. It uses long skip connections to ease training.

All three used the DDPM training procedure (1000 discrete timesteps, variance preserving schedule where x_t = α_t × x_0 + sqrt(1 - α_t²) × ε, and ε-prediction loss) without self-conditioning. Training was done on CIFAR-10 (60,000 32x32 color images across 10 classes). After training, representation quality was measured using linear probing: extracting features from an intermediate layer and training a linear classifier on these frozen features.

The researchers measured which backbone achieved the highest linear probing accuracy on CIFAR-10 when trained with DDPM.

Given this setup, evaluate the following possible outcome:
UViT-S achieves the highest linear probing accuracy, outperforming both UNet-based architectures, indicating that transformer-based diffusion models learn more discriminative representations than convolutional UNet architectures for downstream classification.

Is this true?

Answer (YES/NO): NO